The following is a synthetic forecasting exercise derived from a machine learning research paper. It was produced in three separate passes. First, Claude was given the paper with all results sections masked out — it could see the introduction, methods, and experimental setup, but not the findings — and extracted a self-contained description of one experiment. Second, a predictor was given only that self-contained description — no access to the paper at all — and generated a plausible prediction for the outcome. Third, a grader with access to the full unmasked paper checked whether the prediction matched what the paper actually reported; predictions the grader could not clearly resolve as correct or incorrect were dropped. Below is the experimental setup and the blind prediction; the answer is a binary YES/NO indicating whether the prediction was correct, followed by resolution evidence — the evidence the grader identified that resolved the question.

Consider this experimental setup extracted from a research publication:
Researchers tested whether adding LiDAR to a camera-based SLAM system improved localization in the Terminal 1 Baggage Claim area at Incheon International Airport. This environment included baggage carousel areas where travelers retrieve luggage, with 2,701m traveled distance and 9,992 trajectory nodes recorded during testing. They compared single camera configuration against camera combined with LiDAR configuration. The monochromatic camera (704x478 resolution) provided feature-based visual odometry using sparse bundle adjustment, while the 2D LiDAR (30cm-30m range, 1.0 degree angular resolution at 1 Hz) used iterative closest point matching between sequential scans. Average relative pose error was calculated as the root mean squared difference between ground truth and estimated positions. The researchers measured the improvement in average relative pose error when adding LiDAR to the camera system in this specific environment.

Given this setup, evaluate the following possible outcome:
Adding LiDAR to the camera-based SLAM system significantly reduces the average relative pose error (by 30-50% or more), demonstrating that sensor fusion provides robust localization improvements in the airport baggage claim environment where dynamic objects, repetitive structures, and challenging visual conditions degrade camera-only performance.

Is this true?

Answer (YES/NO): YES